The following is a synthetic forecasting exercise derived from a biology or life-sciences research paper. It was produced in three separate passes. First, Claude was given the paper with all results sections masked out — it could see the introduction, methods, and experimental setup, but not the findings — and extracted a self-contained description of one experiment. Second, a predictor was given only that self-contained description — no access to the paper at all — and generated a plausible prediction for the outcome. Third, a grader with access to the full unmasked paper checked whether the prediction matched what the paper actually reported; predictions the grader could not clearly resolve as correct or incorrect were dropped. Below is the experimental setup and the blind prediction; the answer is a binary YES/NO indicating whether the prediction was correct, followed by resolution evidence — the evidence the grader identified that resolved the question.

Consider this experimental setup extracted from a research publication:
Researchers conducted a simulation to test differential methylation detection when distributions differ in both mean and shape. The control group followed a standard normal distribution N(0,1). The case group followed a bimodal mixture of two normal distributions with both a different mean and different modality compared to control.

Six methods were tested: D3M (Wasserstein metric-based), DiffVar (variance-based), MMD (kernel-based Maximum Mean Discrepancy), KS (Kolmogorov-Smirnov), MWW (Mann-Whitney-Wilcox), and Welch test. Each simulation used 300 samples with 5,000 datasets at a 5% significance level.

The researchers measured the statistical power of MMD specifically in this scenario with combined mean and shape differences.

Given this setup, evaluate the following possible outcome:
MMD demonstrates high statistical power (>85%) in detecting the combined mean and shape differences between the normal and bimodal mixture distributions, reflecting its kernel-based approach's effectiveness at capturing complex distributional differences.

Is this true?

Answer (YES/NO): NO